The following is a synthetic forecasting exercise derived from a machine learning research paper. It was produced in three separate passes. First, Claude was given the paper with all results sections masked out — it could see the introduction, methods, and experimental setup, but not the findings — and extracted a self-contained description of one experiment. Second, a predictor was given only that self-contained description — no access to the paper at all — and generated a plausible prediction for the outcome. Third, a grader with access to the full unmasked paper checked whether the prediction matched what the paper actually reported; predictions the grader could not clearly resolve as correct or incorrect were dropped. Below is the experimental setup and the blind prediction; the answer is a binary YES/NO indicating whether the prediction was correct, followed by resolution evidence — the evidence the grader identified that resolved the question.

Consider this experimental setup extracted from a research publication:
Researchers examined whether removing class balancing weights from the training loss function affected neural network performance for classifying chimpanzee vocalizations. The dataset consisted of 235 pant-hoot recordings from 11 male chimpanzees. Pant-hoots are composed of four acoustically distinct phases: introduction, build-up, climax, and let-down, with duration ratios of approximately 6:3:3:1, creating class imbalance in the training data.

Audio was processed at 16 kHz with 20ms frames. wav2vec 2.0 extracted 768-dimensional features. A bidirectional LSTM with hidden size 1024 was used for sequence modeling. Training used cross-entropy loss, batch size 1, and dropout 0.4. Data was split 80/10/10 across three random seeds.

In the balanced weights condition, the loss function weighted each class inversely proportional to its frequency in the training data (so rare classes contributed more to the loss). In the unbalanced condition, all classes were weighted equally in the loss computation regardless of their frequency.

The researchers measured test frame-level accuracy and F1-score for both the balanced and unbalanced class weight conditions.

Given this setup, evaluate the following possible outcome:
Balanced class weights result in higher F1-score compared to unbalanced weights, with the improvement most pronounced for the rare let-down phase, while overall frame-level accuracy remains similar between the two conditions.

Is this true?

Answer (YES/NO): NO